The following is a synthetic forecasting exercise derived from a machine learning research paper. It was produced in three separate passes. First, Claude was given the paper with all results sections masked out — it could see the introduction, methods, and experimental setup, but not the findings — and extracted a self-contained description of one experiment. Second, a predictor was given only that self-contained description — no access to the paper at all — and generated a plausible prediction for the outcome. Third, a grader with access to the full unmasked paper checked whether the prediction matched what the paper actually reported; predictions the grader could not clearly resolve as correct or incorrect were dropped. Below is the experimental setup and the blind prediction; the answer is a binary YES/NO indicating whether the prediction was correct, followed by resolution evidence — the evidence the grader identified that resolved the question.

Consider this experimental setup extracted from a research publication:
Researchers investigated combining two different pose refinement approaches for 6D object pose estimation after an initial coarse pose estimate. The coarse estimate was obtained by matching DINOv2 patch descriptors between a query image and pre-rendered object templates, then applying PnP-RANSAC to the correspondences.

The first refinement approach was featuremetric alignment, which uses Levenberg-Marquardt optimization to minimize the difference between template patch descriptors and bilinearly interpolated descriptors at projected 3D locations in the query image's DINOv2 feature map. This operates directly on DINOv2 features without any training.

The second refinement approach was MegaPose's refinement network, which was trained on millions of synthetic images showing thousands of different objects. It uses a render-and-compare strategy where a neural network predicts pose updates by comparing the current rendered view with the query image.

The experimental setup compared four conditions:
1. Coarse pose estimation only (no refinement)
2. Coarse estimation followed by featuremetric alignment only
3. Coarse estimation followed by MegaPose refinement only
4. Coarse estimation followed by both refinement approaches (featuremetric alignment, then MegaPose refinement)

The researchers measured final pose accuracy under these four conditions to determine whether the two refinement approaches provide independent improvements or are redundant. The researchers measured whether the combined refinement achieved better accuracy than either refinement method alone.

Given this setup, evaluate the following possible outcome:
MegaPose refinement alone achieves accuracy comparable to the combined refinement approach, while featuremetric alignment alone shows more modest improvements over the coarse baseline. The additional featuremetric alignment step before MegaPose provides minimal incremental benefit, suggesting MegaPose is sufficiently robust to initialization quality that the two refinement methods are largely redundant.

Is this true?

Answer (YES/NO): NO